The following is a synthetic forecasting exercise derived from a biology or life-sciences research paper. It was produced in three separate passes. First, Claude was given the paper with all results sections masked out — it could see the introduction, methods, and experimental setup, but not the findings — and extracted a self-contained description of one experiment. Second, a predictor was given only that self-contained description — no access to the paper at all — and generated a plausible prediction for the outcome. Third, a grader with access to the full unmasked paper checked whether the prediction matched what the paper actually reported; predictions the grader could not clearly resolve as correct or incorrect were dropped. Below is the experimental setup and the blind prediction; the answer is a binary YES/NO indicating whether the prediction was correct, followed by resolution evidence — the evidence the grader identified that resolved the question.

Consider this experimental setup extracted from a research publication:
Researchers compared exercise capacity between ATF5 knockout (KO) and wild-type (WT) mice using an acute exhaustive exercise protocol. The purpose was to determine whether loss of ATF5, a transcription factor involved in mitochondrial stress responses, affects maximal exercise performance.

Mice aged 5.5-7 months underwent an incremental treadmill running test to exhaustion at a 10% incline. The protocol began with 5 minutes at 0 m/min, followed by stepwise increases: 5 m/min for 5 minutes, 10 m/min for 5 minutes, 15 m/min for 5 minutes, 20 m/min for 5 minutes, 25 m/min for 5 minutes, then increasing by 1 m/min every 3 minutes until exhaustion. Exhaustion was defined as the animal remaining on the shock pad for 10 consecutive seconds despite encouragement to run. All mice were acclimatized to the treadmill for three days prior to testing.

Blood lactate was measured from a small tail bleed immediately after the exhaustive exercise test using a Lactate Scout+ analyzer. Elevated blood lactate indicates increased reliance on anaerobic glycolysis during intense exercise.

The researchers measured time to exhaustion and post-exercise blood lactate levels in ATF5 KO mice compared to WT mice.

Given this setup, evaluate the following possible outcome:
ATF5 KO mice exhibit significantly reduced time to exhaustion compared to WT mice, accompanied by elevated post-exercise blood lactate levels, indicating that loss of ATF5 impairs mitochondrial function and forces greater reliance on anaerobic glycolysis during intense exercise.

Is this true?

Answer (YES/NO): NO